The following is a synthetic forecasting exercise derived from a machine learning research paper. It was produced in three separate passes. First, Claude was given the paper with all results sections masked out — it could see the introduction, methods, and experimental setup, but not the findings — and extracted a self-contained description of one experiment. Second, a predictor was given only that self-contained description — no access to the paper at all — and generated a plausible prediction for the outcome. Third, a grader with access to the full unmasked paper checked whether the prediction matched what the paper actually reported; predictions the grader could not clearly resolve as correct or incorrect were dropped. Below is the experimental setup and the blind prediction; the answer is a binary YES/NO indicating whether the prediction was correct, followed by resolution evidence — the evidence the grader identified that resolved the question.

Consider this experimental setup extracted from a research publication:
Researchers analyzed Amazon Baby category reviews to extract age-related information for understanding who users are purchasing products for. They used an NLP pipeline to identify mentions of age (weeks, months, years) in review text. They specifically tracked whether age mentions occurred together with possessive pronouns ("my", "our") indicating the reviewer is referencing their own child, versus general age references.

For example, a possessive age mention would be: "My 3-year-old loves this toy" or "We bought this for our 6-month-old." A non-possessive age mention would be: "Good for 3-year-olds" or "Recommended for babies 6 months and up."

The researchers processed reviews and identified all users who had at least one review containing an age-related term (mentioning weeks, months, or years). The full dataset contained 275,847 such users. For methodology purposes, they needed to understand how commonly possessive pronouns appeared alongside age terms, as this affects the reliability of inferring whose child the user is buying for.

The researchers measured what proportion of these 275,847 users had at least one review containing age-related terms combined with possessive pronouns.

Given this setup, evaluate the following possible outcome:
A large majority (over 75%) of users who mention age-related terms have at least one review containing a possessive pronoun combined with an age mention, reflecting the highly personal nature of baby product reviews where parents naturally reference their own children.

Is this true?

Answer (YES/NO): NO